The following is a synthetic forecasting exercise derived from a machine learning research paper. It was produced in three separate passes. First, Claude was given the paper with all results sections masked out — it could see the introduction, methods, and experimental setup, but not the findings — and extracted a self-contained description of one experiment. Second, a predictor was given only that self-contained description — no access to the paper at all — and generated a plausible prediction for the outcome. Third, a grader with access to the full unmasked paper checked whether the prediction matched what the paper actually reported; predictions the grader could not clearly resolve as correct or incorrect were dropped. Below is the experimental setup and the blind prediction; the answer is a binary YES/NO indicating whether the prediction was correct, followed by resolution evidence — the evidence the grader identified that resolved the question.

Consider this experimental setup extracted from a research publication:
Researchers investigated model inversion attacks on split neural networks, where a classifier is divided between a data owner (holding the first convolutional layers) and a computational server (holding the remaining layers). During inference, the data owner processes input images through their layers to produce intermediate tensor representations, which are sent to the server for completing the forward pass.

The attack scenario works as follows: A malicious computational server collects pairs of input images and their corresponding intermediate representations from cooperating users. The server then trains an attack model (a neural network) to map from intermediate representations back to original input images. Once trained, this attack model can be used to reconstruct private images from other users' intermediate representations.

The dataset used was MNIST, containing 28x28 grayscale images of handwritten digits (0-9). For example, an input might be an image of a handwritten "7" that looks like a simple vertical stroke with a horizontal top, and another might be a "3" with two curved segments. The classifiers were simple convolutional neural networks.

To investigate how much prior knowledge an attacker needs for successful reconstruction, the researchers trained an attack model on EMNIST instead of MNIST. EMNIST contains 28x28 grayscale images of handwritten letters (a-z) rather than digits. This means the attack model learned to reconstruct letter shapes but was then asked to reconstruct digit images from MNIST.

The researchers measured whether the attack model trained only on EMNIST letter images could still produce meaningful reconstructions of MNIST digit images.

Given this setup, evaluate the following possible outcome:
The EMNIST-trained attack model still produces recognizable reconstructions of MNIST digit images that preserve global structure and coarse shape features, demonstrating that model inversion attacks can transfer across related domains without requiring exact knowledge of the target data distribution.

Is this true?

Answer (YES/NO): YES